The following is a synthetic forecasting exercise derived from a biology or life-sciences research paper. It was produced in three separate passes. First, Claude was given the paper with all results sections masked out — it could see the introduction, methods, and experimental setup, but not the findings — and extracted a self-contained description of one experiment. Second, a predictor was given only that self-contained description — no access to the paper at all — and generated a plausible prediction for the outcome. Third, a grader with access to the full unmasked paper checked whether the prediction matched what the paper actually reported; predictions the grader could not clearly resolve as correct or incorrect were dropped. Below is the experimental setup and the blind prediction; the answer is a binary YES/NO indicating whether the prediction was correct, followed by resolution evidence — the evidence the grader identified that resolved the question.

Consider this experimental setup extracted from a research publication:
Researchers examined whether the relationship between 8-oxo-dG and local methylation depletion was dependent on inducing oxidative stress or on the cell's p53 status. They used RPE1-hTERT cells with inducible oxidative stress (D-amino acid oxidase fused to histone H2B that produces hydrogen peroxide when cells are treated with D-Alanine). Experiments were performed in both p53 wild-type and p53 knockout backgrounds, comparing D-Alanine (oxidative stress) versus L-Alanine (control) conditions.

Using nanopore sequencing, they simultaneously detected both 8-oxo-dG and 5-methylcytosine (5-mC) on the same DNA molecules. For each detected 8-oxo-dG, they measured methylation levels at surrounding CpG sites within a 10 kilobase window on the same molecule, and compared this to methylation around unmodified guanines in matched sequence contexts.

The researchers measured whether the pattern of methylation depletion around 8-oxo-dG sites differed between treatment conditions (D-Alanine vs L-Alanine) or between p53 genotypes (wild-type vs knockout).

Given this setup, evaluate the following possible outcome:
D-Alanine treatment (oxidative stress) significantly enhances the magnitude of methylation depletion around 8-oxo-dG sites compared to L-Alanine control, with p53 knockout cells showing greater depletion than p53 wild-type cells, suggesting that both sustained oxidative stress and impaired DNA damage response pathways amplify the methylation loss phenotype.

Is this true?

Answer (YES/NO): NO